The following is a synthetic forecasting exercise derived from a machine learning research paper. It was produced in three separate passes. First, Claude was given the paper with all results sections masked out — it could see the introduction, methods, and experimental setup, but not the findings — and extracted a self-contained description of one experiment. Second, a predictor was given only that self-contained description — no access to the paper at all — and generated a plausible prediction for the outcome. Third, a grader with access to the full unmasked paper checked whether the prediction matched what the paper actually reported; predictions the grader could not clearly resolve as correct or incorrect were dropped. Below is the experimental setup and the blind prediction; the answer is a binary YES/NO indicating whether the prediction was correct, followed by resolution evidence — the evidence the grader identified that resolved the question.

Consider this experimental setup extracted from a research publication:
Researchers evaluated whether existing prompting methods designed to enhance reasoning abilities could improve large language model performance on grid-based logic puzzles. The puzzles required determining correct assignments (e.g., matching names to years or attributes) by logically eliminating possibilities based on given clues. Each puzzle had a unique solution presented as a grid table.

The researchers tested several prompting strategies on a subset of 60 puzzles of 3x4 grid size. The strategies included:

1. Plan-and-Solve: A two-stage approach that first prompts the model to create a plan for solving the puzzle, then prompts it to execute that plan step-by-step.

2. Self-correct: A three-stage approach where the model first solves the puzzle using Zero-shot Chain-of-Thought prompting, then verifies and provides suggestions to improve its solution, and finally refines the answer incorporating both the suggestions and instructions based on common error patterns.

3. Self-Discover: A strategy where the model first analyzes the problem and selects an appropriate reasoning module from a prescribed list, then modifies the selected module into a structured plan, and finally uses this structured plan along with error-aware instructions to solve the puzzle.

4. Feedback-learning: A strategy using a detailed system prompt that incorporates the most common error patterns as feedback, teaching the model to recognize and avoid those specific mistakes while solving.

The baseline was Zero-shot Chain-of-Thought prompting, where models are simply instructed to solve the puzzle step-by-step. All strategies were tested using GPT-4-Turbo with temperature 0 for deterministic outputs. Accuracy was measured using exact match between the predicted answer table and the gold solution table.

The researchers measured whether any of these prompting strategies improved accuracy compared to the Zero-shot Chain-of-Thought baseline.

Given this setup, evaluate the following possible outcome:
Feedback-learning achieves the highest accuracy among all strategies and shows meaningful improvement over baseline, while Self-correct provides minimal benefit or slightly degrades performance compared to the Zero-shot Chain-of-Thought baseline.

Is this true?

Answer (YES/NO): NO